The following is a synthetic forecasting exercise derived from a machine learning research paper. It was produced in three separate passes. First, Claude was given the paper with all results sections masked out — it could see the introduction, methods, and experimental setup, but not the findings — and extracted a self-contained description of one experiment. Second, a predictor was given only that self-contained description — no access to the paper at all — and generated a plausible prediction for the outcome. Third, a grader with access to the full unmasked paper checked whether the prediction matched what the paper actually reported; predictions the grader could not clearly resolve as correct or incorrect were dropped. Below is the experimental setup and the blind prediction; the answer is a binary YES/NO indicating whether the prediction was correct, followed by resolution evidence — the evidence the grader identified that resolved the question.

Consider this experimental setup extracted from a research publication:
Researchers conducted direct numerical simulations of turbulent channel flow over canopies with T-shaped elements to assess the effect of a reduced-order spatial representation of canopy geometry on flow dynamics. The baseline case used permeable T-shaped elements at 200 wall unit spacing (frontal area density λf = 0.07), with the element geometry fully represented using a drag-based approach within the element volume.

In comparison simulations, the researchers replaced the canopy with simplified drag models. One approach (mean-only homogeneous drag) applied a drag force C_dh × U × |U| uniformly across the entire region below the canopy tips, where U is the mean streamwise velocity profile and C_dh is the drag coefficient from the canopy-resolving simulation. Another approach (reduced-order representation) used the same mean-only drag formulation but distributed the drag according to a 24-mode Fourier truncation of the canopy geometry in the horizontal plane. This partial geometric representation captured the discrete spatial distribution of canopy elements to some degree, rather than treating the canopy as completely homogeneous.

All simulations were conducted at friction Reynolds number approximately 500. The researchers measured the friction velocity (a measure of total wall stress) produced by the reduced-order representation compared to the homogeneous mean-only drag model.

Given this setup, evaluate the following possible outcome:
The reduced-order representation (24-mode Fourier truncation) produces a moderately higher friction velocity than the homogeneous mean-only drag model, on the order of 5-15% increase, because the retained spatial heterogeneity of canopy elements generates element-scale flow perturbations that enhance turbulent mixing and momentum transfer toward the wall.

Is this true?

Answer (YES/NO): NO